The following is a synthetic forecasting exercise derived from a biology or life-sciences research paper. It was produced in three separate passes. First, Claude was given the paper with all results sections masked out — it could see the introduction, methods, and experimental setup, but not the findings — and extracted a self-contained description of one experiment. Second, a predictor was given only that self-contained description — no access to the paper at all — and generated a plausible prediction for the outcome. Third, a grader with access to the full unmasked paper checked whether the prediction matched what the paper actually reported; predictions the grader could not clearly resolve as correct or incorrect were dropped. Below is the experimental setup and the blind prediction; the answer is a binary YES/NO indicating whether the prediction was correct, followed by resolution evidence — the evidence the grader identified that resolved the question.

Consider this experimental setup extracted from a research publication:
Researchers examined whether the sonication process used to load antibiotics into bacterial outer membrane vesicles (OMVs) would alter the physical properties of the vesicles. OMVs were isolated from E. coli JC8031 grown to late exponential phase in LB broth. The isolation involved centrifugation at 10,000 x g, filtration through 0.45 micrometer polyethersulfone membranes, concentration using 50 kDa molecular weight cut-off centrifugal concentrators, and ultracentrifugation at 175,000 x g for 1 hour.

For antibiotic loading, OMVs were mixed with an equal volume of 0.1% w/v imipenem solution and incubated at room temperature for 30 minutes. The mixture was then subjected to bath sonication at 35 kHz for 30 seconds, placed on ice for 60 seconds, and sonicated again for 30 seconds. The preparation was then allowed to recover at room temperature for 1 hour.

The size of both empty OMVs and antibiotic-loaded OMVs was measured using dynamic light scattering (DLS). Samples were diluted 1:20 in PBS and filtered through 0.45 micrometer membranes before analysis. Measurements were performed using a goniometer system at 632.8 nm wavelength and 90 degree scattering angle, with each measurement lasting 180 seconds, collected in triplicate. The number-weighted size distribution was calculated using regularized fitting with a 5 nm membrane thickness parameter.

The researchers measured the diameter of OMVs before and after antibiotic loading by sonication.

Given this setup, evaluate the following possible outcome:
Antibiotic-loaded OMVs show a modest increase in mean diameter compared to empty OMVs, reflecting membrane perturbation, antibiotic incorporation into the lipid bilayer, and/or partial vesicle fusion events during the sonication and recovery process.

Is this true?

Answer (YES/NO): NO